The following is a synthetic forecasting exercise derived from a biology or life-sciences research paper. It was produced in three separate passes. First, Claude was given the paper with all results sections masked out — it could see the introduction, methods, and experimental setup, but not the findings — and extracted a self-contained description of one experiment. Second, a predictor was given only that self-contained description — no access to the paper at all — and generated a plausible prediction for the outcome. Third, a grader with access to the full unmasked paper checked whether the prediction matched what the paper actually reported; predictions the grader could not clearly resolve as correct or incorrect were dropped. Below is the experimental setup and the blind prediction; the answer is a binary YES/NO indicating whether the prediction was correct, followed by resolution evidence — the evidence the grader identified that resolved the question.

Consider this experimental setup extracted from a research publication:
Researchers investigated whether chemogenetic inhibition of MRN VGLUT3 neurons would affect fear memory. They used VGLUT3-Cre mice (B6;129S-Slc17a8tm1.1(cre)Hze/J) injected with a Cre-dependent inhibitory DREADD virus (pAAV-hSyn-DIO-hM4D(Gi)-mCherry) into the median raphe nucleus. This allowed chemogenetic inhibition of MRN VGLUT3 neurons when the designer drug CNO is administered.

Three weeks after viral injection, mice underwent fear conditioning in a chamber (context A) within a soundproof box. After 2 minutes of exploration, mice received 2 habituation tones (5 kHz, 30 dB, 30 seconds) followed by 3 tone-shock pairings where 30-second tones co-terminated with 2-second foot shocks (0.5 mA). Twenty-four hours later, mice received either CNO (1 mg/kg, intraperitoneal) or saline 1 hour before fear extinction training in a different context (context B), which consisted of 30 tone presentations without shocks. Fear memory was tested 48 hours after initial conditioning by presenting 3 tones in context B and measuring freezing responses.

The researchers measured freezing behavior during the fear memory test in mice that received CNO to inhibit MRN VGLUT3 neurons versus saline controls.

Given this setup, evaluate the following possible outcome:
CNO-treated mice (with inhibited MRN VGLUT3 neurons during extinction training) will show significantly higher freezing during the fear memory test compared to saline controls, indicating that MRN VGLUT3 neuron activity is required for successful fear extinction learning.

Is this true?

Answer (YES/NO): NO